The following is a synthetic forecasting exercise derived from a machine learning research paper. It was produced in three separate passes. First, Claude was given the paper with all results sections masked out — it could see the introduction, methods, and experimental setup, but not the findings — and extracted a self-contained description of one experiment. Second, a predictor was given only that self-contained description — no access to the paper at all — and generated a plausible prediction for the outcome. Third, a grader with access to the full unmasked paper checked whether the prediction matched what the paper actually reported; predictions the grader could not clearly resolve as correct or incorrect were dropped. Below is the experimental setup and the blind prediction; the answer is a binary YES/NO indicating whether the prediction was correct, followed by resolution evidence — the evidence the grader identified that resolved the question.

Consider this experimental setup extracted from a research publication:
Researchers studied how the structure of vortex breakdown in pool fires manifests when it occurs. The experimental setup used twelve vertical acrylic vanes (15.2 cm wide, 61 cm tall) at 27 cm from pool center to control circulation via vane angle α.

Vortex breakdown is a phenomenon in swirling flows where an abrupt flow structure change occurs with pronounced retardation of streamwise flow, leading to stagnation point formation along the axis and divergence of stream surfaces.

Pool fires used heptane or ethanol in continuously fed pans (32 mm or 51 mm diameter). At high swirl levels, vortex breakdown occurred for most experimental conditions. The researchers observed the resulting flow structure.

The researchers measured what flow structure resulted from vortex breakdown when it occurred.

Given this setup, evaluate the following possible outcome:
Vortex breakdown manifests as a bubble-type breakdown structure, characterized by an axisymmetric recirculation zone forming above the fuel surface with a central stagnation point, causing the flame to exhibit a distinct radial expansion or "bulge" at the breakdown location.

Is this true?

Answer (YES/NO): YES